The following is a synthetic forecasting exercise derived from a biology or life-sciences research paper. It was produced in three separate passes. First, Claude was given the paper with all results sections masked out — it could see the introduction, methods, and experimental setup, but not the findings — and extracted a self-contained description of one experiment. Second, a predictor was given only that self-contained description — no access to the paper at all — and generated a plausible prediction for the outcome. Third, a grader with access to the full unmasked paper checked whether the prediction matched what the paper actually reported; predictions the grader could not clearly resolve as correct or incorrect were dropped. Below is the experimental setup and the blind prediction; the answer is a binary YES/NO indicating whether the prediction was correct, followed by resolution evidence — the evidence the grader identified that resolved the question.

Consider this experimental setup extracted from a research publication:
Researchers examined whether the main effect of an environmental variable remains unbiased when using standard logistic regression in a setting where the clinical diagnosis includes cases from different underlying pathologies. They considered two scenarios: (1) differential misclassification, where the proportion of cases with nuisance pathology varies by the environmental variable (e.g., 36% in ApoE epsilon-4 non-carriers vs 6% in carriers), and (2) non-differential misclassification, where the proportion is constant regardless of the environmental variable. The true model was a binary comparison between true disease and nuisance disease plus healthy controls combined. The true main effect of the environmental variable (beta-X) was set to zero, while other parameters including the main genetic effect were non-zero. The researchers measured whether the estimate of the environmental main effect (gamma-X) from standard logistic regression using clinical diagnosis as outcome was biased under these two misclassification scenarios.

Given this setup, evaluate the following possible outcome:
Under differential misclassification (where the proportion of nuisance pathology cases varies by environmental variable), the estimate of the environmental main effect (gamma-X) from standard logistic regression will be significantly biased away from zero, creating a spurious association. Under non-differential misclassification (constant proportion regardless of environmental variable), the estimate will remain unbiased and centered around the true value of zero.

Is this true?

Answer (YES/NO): YES